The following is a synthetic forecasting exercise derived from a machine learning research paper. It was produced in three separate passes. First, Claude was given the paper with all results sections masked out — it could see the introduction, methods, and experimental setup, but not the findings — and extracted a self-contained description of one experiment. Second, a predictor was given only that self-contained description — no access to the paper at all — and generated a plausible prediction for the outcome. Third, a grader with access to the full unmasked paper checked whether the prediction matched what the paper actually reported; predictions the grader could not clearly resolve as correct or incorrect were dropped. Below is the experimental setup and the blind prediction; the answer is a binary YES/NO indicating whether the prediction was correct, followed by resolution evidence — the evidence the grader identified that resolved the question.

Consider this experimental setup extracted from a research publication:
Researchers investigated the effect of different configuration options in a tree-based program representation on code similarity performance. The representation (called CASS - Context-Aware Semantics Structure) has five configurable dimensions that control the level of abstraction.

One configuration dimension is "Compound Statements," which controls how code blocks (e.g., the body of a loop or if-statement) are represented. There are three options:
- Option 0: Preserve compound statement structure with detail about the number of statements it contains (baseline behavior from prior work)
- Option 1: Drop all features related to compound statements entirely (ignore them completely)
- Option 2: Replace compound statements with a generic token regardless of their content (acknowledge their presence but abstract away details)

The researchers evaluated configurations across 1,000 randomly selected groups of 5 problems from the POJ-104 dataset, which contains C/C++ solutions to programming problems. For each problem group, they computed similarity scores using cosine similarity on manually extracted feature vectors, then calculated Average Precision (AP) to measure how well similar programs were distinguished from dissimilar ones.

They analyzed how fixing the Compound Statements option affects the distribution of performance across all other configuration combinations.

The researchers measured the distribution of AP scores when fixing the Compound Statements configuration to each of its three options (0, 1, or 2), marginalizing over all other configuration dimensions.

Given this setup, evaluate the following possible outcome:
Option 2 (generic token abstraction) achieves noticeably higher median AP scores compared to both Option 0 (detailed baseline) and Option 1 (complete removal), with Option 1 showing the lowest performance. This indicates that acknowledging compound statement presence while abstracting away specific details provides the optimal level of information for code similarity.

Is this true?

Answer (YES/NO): NO